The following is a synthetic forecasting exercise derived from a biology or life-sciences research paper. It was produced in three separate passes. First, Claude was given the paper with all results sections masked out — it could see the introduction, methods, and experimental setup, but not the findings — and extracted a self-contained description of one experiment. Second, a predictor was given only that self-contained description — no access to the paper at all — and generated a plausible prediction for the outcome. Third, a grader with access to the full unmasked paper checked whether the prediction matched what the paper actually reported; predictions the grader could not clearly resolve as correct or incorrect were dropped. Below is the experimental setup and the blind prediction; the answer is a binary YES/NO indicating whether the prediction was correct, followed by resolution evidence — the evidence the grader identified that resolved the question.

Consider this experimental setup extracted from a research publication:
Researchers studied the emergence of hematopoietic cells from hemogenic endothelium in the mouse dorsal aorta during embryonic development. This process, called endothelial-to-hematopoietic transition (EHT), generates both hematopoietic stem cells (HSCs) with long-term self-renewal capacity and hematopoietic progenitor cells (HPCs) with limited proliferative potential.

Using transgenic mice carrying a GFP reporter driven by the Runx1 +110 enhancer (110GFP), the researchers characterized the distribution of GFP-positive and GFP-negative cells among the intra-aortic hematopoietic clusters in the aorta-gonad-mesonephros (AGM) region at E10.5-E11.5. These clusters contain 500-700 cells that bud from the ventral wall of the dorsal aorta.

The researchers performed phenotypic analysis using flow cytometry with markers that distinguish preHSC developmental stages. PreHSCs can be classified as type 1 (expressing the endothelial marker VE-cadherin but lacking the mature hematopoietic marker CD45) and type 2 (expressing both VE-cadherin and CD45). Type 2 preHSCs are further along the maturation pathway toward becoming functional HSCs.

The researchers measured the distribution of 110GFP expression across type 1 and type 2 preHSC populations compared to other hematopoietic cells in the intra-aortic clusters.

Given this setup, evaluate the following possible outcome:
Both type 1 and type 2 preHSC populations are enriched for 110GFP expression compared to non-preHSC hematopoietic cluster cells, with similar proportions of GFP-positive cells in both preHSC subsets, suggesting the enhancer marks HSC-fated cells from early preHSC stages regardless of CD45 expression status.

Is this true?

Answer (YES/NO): NO